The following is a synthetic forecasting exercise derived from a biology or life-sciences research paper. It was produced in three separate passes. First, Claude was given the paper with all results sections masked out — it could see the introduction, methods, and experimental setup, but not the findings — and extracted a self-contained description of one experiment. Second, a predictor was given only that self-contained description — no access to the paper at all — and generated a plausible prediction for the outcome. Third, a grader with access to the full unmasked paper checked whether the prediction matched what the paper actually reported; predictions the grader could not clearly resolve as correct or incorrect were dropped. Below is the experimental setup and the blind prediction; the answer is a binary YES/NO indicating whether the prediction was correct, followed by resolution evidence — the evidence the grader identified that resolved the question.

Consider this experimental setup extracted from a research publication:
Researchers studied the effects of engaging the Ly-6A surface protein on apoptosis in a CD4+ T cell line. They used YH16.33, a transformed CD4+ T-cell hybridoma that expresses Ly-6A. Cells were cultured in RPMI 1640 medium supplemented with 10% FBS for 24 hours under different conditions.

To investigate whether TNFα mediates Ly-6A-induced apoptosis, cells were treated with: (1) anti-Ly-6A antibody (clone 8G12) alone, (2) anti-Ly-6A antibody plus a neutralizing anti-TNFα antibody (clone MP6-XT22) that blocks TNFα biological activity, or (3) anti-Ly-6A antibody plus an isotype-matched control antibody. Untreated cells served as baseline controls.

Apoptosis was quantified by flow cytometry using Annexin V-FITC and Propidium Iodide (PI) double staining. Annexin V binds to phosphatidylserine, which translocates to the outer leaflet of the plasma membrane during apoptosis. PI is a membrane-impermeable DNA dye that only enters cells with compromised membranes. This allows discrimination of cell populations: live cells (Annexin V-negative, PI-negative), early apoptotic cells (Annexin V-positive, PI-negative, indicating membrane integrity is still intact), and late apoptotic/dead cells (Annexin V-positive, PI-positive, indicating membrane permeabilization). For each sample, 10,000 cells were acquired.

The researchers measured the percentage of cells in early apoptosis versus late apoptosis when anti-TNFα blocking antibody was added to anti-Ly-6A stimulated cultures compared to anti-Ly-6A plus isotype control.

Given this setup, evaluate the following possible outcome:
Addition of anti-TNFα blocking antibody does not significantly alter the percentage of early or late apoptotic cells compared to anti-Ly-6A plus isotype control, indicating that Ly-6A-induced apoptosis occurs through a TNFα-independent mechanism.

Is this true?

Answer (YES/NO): NO